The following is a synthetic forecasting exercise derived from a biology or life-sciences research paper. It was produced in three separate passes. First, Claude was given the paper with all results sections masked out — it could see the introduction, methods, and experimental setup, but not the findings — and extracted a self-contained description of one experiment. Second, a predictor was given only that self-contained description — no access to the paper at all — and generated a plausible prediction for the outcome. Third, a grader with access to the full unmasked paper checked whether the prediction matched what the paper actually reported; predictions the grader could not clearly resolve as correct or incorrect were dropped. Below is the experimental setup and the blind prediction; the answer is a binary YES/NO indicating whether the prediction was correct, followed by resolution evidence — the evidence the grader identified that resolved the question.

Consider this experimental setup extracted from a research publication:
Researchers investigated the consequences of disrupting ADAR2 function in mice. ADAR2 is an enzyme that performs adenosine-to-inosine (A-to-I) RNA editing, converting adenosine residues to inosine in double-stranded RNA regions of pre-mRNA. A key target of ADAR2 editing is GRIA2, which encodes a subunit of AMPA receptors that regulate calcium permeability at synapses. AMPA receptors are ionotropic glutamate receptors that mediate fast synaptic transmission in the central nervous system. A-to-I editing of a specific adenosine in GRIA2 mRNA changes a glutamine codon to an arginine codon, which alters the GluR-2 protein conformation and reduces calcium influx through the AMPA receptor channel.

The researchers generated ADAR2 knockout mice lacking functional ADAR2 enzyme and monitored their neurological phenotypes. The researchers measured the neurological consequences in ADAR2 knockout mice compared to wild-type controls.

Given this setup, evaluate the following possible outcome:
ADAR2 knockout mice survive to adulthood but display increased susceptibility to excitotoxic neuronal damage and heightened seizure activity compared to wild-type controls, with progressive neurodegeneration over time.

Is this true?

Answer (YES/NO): NO